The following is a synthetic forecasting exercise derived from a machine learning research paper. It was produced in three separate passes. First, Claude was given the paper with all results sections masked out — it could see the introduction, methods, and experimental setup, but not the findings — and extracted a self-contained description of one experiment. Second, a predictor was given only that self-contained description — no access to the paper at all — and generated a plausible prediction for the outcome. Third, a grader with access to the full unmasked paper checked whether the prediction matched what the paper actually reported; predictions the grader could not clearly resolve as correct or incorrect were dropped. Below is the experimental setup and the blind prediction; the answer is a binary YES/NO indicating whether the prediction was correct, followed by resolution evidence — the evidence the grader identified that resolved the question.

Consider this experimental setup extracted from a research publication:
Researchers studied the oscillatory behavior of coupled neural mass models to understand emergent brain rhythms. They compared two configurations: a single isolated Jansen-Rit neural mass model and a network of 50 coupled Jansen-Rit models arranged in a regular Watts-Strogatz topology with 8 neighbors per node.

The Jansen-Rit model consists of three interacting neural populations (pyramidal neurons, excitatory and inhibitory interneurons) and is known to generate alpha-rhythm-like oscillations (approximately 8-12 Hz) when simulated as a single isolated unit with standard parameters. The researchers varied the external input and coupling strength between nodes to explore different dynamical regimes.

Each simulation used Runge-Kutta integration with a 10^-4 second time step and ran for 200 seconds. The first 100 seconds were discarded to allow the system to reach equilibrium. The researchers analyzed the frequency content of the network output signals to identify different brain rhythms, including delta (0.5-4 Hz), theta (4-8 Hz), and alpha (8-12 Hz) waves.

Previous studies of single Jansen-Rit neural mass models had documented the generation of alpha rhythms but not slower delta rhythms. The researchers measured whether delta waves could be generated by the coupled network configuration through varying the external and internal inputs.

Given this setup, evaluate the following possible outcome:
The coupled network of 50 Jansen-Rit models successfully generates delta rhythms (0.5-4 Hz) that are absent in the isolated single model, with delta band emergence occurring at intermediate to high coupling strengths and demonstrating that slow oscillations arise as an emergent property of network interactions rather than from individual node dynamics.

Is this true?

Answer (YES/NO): NO